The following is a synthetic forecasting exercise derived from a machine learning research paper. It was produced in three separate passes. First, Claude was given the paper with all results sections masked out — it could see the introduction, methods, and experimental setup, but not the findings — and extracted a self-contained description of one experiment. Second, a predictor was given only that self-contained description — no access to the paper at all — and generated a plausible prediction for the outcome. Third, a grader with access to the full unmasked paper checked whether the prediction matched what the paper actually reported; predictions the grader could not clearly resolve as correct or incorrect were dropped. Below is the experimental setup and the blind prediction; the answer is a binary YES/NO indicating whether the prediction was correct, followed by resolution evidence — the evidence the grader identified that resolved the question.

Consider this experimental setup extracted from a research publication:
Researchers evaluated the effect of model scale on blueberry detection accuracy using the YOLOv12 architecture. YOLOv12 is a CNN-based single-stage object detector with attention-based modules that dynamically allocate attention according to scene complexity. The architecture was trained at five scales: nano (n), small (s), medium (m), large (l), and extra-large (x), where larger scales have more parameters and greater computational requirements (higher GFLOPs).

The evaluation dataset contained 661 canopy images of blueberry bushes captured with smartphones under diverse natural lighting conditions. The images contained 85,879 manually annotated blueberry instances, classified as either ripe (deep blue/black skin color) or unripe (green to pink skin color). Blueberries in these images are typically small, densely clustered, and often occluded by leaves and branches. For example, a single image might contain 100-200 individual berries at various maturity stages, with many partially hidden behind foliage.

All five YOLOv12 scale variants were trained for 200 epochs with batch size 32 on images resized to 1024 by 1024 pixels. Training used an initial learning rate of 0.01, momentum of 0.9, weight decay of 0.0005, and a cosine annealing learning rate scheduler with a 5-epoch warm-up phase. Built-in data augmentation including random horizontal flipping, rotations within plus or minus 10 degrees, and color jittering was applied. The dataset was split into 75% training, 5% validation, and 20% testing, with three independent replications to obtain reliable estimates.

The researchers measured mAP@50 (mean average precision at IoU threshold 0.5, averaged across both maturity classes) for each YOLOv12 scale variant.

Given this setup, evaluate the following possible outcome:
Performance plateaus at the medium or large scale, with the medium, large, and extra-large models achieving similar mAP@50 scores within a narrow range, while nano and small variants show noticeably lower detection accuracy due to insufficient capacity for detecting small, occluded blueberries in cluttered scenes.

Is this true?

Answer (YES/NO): NO